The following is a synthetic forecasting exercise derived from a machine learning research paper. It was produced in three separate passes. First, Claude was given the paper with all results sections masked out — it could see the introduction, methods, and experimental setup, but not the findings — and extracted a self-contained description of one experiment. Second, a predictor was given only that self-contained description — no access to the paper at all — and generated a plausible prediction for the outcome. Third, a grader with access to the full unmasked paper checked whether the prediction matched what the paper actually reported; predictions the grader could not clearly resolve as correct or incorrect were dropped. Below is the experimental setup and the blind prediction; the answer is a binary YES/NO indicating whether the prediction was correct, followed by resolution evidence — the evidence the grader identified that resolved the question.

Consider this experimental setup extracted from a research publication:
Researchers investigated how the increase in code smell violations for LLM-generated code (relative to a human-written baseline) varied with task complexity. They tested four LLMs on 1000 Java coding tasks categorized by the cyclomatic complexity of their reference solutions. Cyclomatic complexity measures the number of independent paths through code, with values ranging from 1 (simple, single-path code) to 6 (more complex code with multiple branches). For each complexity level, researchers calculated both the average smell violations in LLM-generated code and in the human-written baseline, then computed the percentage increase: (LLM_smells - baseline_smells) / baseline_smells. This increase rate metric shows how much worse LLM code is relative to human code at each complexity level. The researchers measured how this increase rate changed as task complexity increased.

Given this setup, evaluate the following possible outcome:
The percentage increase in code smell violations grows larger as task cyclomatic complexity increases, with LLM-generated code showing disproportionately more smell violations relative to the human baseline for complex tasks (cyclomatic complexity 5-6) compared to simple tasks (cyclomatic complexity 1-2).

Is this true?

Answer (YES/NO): NO